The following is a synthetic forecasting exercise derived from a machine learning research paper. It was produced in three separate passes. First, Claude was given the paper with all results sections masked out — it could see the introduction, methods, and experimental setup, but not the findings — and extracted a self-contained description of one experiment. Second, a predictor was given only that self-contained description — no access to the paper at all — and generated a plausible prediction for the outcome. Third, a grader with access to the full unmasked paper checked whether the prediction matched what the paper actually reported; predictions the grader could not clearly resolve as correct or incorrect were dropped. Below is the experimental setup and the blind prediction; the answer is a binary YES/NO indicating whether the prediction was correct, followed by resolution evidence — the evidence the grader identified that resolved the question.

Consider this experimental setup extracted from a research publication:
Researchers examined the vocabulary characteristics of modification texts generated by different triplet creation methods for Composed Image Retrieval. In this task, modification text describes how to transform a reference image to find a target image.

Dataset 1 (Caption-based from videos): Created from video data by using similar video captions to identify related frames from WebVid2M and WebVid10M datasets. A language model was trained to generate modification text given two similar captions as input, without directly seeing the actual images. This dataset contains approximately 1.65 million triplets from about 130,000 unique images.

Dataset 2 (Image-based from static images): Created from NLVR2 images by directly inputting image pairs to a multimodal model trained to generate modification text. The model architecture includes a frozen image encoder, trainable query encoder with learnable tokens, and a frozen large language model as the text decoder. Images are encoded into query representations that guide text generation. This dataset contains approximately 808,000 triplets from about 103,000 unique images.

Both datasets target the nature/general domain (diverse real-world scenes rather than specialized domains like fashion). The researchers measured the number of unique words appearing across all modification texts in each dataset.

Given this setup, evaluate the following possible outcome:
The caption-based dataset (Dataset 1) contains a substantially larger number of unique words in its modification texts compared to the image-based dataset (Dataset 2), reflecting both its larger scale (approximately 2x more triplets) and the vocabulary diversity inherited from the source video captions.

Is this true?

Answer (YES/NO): NO